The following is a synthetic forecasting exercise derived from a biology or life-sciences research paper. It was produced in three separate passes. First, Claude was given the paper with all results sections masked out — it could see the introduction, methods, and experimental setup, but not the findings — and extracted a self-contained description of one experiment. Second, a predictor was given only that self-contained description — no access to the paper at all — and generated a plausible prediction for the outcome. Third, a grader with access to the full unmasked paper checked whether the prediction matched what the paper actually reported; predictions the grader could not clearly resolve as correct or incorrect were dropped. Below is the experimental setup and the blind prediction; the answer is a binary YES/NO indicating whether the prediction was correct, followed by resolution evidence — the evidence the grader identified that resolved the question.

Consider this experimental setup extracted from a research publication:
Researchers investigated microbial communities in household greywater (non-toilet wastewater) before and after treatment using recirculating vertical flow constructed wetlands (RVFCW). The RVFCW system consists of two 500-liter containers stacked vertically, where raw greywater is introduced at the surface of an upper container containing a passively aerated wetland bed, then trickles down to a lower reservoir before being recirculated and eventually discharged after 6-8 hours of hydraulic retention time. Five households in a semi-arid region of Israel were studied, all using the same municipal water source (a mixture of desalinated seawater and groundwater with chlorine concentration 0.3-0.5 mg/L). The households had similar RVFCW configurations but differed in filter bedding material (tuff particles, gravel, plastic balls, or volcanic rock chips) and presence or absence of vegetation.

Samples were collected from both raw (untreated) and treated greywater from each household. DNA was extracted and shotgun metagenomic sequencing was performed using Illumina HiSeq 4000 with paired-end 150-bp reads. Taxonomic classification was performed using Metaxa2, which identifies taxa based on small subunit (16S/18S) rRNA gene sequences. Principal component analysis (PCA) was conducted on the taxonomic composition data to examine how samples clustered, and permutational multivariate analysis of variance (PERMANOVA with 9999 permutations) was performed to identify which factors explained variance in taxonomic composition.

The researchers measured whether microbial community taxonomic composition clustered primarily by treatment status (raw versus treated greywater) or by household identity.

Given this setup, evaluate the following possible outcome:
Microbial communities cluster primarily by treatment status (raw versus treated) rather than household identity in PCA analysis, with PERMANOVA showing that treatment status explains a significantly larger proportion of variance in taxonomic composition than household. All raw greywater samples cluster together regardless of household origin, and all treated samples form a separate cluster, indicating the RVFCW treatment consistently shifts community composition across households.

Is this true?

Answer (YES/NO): NO